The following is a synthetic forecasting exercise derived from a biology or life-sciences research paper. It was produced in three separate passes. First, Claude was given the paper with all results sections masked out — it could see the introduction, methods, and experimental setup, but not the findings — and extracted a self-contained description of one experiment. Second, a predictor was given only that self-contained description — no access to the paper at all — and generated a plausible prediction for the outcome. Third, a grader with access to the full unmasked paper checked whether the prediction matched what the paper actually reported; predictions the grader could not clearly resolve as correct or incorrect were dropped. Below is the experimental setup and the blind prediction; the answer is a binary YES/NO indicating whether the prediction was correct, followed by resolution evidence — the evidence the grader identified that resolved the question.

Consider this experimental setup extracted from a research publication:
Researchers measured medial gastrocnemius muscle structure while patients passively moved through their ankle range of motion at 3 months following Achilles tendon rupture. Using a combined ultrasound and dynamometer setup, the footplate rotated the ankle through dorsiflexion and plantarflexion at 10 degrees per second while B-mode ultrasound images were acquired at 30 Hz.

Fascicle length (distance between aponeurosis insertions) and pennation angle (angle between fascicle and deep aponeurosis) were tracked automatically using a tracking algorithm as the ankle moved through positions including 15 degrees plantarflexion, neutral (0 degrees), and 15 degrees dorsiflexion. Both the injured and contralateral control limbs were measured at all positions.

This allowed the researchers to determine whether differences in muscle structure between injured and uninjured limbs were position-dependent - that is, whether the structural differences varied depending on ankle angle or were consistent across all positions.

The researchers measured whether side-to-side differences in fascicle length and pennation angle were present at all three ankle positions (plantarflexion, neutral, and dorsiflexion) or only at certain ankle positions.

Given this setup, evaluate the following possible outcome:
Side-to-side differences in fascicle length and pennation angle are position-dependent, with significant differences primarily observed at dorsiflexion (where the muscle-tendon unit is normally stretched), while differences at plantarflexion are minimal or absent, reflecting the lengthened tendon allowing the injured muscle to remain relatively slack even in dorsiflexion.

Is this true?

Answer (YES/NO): NO